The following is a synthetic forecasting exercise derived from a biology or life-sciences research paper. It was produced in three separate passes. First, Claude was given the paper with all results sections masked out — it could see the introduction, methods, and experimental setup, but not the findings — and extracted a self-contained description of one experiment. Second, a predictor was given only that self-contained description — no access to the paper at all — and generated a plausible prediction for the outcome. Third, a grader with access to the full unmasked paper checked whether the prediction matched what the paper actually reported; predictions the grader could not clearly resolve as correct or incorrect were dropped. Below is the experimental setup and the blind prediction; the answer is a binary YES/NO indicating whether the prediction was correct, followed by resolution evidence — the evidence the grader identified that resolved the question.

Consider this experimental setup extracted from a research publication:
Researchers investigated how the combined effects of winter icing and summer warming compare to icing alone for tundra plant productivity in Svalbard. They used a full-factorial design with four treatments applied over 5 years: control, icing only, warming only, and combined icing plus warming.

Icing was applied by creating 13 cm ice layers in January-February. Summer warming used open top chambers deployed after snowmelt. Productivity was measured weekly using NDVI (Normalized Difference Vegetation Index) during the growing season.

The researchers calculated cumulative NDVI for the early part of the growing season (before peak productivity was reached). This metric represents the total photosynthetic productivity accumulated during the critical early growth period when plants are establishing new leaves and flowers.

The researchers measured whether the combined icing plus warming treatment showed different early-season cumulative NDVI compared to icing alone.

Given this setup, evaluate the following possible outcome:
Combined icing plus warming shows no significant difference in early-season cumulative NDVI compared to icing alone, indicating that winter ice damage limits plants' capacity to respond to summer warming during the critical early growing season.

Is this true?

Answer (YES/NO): NO